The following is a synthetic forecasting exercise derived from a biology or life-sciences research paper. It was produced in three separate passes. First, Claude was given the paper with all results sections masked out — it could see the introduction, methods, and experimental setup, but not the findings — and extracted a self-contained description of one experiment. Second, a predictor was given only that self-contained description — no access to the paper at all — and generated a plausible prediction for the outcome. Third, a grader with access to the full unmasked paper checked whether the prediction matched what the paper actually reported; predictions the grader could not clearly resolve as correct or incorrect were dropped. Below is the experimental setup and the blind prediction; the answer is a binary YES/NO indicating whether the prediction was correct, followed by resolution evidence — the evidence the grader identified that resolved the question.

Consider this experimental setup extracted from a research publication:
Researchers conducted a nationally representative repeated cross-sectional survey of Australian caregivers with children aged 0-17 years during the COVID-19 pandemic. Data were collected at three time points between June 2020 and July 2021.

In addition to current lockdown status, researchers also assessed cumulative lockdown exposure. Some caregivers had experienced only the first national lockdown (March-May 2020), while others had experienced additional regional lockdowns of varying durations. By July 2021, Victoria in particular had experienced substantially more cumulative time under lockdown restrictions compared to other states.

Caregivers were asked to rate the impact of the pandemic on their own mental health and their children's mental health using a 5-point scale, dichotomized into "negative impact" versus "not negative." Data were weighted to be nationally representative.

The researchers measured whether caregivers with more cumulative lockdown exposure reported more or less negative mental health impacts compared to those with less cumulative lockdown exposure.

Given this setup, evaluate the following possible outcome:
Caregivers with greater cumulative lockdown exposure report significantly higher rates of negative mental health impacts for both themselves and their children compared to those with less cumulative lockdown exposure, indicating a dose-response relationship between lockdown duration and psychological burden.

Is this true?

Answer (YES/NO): YES